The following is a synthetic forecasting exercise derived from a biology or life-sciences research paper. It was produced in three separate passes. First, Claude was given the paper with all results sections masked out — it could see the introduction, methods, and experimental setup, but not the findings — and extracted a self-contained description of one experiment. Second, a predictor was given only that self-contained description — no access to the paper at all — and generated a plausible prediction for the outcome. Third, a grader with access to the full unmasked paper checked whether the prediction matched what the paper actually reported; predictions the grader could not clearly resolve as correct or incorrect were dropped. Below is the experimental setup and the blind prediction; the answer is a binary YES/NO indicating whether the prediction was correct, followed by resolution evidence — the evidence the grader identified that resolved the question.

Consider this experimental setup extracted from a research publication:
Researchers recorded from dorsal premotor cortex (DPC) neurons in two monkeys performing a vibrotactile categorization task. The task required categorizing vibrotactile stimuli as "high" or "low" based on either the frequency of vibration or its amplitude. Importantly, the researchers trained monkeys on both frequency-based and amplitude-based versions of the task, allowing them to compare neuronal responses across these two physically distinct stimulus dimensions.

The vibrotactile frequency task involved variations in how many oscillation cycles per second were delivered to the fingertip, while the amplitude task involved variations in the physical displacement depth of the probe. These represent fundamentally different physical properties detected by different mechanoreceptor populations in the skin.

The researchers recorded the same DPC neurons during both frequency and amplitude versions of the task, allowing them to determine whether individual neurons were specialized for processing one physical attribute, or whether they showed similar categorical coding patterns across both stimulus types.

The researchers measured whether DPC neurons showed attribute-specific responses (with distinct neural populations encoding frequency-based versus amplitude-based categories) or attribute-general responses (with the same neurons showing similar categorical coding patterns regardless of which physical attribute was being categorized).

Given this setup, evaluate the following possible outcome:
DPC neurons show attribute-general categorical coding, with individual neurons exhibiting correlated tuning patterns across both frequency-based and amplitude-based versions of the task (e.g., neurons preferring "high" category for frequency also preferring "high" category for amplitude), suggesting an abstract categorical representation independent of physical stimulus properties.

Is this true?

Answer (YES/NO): YES